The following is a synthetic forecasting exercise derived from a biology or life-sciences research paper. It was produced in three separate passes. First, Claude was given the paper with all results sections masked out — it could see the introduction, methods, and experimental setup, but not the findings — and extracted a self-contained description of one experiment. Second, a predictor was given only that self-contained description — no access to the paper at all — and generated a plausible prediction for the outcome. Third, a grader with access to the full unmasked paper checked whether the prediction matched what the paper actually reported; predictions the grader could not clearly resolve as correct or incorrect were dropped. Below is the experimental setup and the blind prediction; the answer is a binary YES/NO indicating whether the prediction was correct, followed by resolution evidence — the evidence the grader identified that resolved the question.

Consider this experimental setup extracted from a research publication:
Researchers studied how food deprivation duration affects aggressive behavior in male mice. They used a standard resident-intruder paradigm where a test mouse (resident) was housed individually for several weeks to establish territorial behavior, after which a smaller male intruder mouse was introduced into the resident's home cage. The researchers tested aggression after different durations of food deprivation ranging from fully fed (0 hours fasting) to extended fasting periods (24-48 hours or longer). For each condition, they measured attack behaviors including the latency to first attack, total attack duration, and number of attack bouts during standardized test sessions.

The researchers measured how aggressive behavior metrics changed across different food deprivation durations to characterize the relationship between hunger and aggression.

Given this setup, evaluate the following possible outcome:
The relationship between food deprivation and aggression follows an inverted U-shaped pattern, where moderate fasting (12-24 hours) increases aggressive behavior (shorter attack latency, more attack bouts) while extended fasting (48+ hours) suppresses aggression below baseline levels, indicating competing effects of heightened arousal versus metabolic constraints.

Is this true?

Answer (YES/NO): YES